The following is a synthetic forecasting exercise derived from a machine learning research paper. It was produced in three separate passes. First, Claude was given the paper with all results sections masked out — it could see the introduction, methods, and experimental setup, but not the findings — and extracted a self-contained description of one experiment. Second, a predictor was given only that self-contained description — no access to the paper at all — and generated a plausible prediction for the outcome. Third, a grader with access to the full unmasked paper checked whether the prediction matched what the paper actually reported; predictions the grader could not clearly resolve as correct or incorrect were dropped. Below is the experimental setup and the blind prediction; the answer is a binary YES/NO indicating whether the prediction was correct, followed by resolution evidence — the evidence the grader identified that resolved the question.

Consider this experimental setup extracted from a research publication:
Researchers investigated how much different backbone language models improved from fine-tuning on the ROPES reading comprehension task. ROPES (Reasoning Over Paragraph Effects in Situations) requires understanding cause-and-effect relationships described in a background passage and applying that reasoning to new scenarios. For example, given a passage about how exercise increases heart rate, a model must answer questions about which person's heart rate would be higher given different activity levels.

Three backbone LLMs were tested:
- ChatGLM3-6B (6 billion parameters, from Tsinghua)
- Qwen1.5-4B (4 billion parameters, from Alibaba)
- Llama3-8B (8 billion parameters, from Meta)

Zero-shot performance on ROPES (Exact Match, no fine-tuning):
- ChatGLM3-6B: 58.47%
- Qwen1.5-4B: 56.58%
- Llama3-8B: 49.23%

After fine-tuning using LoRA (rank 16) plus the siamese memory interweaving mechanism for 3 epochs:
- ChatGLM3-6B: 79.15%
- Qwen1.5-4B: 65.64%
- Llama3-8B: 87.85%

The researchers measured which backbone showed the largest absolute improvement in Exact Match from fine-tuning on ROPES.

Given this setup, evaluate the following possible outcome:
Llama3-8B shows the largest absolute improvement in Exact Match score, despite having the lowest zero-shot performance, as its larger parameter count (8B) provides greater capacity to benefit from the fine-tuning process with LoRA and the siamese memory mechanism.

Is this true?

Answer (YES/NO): YES